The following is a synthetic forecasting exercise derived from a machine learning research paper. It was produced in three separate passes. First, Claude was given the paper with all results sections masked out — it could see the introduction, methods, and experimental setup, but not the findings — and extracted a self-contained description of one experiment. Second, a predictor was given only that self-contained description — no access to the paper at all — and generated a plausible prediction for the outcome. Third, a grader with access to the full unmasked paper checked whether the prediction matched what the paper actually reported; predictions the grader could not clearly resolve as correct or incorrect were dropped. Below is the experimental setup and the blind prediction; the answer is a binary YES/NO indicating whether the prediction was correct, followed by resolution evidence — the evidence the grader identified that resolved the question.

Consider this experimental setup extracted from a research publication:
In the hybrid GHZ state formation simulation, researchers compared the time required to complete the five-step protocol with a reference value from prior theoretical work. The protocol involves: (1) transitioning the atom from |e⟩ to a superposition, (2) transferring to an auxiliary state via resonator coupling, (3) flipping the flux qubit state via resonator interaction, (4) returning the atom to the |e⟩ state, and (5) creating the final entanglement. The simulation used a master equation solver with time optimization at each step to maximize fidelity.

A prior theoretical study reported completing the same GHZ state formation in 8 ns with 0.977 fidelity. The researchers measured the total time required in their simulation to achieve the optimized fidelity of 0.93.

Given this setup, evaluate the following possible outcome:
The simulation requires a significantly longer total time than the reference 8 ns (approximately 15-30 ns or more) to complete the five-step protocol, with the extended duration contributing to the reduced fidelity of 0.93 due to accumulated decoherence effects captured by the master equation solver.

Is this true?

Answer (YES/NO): NO